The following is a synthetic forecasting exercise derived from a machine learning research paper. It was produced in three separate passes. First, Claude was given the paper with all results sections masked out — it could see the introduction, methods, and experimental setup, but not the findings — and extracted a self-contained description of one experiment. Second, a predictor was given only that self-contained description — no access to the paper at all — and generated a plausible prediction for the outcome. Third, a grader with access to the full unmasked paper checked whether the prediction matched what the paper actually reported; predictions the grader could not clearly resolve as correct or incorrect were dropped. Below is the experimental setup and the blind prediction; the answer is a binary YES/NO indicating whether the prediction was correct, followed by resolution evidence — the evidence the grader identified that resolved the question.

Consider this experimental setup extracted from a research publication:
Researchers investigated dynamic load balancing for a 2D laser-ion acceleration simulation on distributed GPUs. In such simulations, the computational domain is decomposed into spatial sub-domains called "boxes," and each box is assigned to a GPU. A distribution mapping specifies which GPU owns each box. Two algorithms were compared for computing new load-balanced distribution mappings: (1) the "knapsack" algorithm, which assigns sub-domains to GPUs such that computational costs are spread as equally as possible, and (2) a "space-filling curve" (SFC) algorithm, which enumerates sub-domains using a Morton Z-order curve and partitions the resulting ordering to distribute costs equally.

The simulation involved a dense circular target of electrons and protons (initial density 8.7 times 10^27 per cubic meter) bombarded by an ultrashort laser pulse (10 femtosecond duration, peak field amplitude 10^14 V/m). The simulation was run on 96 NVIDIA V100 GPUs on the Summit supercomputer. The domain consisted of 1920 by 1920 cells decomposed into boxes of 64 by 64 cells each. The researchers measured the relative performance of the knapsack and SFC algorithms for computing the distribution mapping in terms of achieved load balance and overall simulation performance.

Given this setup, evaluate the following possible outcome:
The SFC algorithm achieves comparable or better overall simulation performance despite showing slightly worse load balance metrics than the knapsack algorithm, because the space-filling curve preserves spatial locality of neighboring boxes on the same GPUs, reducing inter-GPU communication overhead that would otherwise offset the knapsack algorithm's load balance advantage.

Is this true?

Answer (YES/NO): NO